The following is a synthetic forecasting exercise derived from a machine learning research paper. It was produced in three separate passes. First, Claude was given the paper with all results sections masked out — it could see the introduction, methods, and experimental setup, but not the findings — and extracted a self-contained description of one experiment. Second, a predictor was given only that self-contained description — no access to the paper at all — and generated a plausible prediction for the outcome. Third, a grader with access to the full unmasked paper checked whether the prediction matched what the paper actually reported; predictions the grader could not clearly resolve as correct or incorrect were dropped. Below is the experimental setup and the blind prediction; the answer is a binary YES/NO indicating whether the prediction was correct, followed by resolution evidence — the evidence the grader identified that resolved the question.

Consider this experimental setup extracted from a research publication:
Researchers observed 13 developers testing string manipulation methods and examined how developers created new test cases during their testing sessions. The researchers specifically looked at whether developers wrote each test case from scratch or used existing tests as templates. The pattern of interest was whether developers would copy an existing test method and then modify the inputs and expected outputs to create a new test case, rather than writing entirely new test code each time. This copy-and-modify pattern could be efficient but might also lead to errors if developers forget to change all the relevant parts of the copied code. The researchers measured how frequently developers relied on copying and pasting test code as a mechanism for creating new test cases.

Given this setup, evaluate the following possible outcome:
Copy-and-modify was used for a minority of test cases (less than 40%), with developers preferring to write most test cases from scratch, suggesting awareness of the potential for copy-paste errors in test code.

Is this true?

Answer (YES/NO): NO